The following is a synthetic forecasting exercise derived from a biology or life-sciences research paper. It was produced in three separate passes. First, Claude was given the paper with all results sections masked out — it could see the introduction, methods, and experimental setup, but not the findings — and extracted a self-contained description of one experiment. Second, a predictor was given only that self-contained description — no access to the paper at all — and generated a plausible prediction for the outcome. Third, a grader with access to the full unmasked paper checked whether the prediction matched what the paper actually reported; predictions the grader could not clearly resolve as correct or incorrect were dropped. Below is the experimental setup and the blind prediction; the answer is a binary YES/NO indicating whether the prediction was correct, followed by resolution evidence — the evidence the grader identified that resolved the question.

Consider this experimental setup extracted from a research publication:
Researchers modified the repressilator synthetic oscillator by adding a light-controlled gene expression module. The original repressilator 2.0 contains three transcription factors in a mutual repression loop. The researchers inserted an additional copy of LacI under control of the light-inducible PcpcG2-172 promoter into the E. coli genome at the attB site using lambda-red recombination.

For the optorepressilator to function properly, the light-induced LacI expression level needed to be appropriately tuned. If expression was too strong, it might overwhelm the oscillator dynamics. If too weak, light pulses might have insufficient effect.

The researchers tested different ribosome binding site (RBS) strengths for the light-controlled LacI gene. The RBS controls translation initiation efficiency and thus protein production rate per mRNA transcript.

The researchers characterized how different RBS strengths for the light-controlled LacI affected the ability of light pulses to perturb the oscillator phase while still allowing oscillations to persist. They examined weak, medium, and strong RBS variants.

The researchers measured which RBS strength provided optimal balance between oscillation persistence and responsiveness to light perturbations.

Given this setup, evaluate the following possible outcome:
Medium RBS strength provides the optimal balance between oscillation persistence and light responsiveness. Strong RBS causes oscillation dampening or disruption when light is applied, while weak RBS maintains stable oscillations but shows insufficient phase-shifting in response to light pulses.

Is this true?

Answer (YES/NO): NO